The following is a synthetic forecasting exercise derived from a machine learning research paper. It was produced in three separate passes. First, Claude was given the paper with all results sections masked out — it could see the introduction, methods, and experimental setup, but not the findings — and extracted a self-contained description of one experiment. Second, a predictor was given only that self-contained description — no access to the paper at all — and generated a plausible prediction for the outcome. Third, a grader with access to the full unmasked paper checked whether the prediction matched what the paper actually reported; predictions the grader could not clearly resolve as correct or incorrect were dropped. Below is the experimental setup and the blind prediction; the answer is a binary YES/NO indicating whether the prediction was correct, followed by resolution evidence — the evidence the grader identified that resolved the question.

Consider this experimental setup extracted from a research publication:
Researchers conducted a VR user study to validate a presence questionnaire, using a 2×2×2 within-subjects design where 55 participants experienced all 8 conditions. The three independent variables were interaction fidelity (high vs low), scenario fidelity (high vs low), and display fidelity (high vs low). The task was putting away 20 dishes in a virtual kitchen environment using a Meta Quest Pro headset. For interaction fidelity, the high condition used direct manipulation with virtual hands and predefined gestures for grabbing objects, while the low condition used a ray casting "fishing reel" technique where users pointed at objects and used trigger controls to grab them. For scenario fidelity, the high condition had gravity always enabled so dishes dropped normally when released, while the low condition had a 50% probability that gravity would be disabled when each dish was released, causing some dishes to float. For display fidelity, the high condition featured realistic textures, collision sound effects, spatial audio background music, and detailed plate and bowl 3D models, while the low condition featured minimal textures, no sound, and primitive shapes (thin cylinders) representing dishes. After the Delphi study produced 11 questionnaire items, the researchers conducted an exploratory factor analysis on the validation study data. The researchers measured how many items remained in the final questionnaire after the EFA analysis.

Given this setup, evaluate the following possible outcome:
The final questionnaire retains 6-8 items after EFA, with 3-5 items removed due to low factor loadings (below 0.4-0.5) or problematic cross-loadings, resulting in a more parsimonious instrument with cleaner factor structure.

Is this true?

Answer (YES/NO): NO